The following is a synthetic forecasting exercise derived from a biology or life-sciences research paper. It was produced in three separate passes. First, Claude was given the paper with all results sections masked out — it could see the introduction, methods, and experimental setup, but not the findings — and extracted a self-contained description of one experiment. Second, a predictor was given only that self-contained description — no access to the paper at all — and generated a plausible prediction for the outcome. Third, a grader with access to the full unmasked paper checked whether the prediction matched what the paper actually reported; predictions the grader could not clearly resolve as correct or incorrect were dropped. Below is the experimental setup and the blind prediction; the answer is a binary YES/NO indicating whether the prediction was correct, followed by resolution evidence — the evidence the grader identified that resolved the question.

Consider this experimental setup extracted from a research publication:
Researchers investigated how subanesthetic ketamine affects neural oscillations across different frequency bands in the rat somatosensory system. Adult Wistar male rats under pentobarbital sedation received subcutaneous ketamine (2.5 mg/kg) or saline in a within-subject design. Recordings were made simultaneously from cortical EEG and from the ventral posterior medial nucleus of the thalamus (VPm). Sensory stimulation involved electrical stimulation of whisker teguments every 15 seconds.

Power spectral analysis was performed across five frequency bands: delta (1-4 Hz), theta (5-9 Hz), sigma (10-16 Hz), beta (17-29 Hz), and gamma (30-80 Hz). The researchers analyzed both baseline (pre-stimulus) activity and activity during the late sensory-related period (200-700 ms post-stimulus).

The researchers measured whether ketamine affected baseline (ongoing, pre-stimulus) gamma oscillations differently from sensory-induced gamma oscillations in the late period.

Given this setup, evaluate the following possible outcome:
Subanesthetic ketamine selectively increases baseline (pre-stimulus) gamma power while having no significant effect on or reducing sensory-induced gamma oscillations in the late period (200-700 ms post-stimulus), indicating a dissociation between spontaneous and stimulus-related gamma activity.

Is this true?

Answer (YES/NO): YES